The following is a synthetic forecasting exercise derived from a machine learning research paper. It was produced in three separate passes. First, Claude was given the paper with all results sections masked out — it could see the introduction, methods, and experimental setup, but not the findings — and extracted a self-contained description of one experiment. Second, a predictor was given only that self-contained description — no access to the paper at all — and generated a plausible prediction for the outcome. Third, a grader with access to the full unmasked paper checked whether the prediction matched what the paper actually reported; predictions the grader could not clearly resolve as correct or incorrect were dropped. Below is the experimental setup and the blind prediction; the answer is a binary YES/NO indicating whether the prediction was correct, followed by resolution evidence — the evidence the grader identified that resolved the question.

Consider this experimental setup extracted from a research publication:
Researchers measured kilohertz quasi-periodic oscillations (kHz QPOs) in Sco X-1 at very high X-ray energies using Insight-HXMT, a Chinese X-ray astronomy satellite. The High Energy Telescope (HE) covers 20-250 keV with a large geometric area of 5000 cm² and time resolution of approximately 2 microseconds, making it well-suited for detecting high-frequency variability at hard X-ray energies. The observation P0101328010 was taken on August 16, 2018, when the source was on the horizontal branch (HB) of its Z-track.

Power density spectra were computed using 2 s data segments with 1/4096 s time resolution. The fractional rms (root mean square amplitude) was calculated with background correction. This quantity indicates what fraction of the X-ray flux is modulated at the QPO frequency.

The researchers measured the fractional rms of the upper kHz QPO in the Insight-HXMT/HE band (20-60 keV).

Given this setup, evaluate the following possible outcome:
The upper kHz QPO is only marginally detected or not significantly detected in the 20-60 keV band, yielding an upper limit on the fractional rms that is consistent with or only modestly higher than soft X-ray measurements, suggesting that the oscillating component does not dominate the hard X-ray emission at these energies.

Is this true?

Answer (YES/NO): NO